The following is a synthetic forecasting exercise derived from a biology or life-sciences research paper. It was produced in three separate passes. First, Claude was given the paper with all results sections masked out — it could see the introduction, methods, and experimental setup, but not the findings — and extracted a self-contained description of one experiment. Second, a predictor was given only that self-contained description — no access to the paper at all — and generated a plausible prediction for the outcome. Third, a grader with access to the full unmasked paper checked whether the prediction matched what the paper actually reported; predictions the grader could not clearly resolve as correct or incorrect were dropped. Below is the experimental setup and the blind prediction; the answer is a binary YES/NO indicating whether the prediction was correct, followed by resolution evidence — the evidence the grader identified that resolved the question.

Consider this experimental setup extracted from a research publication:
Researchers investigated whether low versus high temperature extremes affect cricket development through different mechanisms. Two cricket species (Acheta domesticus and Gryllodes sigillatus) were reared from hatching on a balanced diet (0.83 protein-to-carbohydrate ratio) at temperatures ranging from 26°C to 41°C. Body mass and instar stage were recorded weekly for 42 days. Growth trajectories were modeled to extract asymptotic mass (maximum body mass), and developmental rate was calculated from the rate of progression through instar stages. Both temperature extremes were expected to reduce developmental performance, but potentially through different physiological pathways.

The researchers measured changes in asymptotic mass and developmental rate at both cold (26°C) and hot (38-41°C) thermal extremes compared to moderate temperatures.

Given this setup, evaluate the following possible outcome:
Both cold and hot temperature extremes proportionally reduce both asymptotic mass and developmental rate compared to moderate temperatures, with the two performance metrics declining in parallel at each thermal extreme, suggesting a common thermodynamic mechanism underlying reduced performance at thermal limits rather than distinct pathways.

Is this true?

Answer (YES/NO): NO